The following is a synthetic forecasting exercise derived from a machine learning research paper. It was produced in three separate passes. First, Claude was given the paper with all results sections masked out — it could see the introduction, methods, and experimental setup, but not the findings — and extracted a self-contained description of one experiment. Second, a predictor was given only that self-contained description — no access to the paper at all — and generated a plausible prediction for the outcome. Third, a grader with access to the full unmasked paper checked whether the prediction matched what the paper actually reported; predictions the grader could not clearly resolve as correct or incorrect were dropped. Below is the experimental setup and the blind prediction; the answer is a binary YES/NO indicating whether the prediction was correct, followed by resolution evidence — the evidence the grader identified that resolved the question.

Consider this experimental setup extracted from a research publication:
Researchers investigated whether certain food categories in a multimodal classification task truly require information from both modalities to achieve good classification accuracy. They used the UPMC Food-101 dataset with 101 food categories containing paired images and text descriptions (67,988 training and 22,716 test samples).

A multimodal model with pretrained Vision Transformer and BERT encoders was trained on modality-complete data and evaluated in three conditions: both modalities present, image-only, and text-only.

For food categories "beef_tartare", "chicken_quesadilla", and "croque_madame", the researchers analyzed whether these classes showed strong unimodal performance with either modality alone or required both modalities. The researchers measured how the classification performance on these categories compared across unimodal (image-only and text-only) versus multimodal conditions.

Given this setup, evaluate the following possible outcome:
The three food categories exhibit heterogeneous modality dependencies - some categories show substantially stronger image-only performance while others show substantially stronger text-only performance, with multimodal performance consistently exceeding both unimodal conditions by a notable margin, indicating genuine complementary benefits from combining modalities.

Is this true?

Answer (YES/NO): NO